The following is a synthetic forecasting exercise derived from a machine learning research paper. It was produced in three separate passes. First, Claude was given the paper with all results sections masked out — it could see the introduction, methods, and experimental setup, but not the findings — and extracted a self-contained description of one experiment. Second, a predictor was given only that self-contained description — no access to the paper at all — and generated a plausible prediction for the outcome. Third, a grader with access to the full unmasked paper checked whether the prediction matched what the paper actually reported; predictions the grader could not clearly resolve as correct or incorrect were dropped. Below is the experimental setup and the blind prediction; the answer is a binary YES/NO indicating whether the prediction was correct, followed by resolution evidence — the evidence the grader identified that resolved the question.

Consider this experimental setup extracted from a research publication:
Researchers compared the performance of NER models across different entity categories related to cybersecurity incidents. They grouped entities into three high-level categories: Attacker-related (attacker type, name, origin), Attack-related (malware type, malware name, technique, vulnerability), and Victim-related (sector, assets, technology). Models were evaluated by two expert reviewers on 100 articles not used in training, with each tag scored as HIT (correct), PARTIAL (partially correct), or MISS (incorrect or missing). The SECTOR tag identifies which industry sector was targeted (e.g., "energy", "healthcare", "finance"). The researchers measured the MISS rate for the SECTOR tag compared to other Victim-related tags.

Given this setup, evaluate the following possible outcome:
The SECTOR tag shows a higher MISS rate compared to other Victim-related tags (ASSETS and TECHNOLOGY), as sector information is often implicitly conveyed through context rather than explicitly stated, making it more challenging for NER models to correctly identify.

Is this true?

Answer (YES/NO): NO